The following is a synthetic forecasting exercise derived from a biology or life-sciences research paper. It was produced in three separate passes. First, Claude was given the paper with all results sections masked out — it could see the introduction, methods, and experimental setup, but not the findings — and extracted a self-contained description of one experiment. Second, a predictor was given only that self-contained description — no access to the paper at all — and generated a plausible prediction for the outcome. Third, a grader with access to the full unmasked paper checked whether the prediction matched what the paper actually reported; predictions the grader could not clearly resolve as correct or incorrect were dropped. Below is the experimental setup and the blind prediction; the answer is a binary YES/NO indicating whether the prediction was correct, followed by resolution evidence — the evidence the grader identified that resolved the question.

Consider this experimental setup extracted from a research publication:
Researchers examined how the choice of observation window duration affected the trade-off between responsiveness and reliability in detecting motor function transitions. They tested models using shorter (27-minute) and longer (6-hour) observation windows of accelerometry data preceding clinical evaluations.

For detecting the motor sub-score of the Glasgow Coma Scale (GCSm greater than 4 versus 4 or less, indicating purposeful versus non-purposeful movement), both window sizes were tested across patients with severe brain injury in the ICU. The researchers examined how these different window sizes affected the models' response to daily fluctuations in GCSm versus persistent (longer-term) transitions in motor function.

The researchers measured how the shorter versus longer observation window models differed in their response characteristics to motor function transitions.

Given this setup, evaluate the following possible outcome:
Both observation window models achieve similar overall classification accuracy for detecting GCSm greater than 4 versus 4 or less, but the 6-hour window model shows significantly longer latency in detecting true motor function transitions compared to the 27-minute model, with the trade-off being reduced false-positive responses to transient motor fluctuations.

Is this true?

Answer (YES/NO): NO